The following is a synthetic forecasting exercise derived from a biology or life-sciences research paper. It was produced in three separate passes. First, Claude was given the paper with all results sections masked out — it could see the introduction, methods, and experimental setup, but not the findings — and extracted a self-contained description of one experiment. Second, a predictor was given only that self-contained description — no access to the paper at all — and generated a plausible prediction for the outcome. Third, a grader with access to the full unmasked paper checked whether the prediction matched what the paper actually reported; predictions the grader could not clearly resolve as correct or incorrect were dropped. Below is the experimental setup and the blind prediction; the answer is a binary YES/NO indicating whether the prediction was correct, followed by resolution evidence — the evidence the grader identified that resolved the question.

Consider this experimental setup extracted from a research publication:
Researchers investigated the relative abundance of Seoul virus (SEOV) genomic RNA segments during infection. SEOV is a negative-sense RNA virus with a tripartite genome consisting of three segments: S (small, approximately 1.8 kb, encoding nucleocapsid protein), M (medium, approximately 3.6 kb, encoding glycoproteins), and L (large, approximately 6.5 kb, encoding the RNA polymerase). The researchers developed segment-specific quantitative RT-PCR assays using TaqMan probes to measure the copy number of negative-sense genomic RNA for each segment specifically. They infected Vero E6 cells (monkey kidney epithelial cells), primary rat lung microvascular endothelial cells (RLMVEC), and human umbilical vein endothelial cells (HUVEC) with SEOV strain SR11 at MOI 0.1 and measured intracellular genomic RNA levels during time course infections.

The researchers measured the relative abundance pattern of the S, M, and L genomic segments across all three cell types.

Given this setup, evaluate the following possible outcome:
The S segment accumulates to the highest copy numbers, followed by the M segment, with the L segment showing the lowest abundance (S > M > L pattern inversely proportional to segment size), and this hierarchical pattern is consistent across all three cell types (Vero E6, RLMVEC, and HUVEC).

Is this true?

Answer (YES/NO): NO